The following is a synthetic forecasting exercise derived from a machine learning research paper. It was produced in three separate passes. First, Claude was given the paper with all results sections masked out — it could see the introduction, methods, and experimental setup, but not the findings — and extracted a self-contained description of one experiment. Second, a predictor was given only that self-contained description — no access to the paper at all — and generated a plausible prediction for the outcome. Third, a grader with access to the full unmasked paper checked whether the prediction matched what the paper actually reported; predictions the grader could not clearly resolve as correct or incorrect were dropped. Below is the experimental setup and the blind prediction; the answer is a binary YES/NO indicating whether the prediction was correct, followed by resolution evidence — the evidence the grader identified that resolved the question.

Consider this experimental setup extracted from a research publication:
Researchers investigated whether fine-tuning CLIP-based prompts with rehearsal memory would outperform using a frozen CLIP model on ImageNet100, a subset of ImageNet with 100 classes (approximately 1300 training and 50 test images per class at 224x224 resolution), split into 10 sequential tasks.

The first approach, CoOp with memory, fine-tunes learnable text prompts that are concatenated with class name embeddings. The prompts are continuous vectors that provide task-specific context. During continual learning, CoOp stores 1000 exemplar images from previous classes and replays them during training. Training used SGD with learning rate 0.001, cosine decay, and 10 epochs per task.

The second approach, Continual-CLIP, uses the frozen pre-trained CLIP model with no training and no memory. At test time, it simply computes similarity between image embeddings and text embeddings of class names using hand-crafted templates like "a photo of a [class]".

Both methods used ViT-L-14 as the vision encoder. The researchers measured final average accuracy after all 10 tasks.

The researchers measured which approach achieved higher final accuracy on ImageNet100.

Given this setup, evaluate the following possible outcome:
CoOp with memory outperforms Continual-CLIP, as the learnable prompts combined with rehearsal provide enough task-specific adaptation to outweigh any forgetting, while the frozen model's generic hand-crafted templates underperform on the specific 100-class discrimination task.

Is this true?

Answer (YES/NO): YES